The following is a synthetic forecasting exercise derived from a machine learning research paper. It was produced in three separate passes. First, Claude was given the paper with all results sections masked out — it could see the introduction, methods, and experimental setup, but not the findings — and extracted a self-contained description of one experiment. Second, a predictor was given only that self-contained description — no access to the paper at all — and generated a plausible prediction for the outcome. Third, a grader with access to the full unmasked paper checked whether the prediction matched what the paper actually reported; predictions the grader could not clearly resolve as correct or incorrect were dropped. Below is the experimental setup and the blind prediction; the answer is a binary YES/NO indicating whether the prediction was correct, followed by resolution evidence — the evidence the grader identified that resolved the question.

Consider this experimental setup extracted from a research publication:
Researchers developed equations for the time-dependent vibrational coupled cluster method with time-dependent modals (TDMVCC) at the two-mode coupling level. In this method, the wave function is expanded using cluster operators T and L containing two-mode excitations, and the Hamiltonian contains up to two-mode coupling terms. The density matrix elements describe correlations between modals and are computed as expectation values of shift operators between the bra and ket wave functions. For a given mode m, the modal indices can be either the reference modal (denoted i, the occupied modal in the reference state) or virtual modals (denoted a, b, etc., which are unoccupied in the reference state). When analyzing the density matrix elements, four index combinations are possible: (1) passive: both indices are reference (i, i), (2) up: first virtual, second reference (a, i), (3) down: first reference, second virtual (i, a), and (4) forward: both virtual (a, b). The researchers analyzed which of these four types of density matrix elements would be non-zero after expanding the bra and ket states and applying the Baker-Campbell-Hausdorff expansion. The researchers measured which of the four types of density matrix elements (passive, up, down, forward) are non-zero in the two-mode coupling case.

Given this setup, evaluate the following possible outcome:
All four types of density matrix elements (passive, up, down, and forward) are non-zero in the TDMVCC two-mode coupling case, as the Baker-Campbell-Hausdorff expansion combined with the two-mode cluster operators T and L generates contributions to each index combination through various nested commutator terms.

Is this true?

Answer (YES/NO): NO